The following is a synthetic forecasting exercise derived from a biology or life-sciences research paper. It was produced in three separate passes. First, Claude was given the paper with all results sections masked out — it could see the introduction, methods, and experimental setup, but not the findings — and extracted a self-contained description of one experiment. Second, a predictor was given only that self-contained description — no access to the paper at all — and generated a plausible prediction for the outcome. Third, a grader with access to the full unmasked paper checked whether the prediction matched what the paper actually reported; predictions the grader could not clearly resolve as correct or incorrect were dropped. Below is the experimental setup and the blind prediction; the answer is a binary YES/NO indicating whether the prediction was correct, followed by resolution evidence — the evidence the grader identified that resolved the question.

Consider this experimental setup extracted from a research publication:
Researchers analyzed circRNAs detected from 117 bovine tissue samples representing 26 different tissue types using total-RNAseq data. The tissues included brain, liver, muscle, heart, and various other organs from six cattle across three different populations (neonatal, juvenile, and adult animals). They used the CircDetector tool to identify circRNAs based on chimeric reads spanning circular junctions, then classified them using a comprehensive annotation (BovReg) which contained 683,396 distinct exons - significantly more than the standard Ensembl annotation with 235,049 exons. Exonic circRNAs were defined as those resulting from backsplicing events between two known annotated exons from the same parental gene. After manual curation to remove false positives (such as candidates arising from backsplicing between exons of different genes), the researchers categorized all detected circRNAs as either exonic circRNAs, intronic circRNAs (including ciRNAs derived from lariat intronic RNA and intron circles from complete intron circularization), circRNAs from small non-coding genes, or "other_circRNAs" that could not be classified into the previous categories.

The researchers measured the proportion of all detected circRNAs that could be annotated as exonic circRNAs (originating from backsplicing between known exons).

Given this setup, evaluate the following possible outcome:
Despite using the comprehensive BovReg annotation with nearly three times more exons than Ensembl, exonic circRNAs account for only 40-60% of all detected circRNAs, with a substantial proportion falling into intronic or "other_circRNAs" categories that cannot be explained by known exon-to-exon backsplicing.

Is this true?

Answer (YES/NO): NO